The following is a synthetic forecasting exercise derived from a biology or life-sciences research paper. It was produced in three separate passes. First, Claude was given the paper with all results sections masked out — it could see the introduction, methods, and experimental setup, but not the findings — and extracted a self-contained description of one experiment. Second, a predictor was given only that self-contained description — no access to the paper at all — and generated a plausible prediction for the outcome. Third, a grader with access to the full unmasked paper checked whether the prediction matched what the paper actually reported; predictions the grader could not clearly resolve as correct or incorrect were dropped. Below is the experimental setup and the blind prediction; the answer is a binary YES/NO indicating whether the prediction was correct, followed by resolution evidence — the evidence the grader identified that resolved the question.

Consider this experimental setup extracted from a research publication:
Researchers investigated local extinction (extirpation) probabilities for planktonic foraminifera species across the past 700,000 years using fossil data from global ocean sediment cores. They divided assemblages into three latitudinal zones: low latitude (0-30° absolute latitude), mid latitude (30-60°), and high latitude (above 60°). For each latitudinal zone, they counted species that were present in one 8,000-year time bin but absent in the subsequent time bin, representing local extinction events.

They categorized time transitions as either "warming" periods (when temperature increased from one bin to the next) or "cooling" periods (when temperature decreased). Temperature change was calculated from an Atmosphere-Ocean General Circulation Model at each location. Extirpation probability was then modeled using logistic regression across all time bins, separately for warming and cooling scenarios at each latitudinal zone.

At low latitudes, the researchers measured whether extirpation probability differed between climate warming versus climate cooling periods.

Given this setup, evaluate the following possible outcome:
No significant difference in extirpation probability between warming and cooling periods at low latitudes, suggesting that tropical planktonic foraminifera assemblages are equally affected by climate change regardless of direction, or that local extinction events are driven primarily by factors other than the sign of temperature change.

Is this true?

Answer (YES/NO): YES